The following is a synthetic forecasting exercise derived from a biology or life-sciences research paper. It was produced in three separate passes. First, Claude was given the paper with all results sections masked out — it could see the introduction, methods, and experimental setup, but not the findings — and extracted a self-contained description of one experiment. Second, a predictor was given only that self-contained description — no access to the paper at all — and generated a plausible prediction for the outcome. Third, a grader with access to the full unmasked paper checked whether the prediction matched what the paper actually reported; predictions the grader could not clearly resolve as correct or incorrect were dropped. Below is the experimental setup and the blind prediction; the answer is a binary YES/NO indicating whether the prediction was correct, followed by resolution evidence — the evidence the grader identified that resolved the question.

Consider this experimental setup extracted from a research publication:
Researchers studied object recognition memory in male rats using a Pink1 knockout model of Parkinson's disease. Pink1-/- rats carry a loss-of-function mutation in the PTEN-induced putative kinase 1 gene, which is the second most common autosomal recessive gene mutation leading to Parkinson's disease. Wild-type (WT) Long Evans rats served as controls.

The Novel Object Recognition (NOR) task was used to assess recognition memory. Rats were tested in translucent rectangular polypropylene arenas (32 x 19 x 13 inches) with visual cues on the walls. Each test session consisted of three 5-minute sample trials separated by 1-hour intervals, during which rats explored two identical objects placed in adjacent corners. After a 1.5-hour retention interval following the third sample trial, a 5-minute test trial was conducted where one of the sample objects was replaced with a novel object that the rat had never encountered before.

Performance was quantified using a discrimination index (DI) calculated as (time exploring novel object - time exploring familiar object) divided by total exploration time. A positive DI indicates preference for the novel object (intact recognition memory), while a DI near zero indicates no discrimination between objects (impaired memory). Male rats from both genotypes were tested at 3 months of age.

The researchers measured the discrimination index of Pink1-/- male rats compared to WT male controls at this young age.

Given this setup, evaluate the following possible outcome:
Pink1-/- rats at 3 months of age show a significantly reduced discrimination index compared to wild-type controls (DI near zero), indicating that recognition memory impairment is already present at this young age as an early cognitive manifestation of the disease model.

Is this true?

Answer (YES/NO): NO